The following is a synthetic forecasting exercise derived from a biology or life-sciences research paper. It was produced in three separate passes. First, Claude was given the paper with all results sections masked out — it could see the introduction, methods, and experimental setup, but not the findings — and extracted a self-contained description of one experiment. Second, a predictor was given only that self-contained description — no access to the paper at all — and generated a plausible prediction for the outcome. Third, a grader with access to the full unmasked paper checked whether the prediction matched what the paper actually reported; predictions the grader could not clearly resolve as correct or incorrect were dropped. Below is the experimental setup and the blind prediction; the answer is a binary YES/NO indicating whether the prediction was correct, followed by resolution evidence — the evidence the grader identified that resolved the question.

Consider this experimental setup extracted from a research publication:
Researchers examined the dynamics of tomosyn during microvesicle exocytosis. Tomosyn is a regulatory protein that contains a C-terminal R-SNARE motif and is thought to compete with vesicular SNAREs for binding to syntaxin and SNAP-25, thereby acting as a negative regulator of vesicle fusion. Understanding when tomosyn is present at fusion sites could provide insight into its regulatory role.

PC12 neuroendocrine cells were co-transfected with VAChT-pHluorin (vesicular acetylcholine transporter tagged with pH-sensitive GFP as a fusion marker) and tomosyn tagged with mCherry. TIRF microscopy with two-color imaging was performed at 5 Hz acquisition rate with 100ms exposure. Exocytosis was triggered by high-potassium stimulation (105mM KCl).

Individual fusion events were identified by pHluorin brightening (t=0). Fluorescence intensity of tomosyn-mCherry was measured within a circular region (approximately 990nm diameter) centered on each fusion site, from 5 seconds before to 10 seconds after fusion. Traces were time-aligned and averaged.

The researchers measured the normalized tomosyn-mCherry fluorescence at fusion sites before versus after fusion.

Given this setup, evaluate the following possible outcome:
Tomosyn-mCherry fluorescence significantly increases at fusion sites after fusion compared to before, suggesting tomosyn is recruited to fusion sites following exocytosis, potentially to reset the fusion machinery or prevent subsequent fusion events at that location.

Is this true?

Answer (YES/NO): NO